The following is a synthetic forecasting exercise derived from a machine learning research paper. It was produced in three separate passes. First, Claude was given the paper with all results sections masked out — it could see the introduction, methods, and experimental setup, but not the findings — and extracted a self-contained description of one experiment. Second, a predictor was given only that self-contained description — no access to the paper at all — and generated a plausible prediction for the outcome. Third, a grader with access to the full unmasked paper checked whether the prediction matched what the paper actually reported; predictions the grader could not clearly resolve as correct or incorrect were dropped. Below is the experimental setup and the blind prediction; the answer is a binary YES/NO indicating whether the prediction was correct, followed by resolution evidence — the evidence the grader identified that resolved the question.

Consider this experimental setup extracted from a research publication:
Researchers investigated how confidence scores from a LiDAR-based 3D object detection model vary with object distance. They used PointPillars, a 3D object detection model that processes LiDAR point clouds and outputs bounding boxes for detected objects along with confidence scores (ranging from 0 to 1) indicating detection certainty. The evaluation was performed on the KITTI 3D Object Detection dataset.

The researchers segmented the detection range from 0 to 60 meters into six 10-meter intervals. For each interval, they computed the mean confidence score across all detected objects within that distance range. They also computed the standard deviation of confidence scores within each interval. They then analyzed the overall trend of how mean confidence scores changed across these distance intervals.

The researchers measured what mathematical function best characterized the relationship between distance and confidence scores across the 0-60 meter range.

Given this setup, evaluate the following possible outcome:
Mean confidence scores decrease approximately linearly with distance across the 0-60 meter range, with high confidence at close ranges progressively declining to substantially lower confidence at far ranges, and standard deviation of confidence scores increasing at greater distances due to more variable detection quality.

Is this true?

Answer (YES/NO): NO